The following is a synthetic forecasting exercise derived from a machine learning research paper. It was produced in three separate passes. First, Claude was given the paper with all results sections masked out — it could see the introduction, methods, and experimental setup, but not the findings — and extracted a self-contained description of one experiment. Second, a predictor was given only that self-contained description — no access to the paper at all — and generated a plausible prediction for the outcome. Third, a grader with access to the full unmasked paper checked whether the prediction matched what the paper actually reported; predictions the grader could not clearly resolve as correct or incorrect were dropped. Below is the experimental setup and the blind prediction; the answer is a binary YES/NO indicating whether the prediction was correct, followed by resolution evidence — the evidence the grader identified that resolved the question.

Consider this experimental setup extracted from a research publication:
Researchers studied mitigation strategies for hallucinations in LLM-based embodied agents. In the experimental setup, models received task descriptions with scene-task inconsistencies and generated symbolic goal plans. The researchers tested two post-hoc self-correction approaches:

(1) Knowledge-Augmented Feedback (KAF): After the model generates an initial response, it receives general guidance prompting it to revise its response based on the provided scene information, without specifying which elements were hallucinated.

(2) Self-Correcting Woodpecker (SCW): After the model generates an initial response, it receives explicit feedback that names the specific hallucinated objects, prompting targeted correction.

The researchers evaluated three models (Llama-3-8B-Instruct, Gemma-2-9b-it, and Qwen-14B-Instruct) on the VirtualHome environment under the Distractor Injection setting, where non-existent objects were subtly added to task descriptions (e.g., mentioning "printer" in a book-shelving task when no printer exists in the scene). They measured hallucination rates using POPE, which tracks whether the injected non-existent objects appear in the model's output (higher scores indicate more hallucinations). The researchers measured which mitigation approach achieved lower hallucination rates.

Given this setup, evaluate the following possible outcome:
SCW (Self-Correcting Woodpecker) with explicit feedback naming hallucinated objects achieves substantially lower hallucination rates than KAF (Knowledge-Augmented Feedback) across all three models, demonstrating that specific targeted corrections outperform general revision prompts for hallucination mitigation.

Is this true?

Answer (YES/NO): YES